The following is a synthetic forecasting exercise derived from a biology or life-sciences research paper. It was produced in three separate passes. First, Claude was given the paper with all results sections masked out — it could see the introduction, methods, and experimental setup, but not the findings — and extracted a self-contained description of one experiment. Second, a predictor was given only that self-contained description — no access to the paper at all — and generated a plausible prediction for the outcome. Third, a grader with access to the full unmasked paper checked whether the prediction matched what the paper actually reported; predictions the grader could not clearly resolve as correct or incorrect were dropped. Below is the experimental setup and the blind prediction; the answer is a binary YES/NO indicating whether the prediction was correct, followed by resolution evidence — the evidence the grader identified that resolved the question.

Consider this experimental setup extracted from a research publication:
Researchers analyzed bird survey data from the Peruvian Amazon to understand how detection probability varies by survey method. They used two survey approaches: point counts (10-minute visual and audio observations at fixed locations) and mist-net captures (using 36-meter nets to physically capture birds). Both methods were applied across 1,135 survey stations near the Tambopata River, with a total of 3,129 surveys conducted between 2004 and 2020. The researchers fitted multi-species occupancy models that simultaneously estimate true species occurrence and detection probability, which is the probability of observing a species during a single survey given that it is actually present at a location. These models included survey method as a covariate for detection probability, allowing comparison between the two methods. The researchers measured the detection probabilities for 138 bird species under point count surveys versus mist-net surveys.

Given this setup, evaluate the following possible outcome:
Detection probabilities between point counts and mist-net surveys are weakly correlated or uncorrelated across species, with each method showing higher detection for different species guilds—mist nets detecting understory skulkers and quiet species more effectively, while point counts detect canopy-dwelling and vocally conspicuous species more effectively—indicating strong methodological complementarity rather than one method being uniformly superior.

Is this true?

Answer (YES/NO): NO